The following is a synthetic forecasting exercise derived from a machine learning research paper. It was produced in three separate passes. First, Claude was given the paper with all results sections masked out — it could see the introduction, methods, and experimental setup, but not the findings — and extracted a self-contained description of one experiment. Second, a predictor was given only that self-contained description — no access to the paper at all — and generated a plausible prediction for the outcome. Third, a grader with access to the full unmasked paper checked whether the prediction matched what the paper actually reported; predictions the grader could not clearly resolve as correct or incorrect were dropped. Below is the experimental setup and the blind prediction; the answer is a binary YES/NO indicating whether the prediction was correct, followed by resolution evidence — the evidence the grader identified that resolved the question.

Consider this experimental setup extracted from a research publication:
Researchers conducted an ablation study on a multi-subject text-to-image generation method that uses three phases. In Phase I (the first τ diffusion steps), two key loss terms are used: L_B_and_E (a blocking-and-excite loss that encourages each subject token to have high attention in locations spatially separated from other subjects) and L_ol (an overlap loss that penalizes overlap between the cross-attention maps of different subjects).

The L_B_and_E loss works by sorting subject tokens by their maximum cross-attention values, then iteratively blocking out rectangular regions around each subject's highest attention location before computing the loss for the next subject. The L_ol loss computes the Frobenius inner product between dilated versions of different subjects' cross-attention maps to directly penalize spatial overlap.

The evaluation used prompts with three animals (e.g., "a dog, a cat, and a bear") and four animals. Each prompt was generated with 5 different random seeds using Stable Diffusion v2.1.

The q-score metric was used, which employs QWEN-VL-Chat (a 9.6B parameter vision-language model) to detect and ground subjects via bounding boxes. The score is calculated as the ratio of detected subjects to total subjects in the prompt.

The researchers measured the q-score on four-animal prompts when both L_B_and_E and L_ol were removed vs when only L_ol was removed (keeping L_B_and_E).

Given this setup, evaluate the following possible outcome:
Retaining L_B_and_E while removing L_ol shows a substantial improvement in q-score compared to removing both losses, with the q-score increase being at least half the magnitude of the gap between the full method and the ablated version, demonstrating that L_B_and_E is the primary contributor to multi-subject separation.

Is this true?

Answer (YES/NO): YES